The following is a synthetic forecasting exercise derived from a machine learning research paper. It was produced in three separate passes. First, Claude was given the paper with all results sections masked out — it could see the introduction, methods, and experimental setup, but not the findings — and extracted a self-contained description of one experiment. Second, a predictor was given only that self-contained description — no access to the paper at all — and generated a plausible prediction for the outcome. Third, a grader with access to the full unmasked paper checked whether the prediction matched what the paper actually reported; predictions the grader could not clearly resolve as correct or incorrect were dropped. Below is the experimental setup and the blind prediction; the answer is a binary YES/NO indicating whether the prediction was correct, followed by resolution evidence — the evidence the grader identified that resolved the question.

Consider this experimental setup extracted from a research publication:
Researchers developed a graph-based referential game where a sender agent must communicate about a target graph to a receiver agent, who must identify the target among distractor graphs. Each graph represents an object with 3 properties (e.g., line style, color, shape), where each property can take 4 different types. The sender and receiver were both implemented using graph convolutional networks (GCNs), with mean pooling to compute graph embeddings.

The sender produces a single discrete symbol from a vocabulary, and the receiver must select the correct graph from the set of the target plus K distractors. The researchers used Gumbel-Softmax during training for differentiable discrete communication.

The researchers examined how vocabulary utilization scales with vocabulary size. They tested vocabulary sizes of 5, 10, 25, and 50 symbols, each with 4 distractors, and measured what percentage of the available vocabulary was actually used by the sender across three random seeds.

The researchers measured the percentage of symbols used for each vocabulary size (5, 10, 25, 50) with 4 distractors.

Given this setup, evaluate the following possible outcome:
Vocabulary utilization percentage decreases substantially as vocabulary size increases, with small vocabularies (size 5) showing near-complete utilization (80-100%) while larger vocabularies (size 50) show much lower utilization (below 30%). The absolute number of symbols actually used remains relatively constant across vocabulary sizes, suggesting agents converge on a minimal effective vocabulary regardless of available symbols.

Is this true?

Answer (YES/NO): NO